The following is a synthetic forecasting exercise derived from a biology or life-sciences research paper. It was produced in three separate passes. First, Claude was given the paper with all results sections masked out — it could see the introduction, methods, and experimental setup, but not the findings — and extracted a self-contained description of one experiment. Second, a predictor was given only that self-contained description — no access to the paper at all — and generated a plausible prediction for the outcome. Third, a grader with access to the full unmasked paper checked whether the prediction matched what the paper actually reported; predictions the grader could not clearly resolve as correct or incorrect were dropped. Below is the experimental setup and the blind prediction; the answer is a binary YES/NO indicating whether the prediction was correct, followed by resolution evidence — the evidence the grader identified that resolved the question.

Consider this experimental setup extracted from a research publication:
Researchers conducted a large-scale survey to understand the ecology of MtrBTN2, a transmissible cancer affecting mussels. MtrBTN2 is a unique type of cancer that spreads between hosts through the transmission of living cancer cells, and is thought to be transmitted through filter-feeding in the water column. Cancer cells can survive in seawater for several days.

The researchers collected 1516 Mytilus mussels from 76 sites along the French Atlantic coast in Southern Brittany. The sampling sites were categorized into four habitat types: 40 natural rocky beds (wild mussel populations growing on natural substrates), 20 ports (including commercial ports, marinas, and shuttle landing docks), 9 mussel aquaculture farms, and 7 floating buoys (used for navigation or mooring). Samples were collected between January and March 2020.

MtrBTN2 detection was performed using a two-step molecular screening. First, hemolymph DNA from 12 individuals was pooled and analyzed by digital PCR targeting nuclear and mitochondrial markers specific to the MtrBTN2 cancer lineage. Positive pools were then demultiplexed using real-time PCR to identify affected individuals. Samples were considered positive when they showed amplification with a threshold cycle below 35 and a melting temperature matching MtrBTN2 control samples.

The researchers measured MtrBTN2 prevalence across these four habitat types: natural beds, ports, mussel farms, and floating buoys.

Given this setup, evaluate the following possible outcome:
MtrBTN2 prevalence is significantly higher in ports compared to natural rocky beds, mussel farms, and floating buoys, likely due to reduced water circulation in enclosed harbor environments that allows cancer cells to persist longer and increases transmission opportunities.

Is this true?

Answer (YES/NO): NO